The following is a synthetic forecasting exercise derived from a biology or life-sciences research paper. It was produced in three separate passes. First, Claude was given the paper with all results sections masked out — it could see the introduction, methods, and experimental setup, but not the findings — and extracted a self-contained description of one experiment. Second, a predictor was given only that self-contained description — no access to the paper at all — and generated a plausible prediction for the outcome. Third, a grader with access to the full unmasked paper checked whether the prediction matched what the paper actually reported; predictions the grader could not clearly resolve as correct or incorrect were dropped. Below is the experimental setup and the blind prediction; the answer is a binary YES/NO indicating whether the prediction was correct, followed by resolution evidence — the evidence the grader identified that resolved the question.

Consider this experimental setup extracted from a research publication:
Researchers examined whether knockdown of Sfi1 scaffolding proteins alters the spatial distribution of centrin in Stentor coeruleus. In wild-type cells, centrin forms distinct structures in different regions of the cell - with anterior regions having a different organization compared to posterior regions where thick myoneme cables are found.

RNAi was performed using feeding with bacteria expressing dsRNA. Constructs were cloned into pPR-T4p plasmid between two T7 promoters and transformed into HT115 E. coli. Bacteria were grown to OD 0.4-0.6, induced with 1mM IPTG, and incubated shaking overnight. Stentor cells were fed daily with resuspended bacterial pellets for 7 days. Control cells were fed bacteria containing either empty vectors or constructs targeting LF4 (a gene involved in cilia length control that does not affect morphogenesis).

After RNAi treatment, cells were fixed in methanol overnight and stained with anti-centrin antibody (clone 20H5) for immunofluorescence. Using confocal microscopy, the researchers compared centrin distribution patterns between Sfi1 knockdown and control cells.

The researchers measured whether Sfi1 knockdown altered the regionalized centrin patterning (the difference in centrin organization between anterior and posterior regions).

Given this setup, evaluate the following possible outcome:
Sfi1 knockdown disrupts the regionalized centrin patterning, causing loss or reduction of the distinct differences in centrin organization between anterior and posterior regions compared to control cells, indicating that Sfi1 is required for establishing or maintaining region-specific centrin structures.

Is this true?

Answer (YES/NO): YES